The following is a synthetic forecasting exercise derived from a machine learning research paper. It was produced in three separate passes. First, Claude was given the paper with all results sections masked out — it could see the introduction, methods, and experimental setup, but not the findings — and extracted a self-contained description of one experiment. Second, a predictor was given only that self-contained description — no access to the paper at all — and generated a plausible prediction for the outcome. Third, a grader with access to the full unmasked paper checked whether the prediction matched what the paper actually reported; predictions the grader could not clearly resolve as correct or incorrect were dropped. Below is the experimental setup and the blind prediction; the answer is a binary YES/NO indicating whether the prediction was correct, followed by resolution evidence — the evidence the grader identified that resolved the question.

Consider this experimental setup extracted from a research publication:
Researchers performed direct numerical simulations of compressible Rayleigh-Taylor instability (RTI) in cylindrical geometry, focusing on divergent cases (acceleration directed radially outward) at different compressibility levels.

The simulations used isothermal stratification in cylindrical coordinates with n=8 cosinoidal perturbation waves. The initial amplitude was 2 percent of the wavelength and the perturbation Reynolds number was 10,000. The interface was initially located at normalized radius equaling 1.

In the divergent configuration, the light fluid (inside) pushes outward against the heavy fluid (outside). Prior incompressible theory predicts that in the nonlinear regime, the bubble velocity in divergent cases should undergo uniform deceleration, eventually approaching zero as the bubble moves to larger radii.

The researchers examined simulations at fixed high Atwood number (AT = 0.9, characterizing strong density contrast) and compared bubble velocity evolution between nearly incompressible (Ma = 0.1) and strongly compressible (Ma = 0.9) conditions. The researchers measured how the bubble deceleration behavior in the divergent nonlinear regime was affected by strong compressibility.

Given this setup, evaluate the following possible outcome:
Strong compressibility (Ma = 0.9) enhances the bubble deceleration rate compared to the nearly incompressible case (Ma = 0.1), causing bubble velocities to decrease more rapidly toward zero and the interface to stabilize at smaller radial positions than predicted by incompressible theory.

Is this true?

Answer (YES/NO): NO